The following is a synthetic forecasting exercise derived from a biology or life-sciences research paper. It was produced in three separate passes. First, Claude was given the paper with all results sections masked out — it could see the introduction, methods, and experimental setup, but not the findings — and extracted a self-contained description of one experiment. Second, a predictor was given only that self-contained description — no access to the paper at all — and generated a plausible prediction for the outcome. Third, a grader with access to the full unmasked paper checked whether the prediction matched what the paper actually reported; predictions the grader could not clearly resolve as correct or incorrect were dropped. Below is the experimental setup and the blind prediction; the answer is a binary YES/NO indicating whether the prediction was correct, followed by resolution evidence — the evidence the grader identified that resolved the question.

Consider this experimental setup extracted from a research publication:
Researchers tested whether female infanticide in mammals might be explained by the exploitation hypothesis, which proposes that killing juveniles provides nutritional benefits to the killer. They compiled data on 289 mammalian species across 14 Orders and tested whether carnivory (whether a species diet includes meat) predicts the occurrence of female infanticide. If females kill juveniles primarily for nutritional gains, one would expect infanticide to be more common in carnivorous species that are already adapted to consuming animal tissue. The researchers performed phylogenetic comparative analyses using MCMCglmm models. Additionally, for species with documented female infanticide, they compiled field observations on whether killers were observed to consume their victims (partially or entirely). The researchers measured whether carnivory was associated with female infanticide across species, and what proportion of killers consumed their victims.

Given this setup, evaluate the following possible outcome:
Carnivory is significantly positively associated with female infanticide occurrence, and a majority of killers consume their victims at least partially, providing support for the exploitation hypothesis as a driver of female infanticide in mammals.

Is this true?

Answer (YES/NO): NO